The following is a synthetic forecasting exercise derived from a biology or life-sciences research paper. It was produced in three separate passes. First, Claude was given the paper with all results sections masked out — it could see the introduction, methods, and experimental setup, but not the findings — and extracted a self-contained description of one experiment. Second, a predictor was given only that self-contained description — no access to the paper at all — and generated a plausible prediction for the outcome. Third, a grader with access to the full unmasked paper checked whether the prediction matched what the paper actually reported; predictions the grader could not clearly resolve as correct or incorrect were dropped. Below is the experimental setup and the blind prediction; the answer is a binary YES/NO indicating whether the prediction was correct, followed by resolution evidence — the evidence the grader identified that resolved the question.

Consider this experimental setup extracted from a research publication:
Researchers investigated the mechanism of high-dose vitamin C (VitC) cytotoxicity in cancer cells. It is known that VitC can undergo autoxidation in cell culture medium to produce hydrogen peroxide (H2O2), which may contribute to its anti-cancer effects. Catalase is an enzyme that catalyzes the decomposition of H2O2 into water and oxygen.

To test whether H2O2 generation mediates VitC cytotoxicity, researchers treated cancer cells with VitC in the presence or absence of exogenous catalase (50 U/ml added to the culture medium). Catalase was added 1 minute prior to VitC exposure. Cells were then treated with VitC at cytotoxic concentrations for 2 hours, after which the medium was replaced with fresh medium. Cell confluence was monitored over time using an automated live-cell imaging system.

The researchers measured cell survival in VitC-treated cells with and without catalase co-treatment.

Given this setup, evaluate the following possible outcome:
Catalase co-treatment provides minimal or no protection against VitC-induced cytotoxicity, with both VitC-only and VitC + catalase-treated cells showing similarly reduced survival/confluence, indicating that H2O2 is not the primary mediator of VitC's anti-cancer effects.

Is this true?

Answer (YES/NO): NO